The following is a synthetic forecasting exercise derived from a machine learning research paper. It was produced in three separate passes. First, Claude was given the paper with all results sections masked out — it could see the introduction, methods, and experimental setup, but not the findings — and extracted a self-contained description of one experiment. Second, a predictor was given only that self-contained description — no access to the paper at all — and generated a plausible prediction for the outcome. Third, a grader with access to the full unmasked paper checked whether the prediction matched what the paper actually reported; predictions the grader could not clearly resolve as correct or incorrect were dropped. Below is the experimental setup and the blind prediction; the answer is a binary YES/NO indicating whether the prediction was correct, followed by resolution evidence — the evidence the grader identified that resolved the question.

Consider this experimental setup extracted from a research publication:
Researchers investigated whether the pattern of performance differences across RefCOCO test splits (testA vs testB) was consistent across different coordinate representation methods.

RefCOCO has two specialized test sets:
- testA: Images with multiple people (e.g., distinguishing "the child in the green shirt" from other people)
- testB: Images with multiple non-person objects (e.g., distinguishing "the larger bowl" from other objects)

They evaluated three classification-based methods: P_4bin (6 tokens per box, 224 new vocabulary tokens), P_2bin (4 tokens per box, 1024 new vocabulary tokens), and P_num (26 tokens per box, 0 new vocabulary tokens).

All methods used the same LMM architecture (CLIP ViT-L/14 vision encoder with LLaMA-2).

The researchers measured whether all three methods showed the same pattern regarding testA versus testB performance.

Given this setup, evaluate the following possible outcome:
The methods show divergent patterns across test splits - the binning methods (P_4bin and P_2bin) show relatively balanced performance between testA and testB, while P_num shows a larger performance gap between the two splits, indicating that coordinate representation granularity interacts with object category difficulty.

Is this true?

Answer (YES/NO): NO